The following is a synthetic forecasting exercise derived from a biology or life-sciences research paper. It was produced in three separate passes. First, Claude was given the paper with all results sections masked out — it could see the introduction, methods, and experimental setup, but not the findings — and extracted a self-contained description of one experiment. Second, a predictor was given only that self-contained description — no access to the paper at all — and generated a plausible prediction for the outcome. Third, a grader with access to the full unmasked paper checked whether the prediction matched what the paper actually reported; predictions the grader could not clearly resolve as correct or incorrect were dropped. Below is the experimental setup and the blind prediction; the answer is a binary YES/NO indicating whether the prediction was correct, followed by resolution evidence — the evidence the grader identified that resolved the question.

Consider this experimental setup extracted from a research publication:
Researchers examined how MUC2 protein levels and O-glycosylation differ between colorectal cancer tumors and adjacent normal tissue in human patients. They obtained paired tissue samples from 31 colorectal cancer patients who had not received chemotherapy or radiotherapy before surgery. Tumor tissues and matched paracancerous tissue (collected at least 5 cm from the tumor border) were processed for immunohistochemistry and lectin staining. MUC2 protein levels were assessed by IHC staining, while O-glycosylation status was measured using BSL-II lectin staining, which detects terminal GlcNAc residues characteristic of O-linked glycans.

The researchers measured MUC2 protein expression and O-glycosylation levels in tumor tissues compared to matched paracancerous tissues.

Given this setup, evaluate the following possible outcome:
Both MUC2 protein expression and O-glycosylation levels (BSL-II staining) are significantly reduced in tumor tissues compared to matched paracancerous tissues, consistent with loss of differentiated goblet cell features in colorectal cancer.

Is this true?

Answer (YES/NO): YES